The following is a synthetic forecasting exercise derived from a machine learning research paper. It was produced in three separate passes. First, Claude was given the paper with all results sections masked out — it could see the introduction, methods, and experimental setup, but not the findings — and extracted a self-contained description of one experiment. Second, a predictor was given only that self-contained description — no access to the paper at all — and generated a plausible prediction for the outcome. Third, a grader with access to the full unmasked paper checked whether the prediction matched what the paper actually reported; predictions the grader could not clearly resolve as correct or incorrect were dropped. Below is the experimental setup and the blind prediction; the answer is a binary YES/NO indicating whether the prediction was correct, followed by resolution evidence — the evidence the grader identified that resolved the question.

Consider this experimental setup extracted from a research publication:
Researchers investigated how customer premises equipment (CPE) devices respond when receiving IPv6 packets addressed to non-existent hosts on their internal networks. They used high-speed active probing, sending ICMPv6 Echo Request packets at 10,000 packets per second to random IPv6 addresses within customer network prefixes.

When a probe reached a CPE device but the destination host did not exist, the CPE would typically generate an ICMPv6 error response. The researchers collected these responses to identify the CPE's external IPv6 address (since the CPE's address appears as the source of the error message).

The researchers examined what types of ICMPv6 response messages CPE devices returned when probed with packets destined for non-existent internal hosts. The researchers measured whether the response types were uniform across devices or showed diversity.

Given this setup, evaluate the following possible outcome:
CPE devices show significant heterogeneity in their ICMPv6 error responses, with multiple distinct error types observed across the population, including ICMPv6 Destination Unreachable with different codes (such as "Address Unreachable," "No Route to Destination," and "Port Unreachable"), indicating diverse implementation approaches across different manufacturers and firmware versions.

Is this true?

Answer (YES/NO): YES